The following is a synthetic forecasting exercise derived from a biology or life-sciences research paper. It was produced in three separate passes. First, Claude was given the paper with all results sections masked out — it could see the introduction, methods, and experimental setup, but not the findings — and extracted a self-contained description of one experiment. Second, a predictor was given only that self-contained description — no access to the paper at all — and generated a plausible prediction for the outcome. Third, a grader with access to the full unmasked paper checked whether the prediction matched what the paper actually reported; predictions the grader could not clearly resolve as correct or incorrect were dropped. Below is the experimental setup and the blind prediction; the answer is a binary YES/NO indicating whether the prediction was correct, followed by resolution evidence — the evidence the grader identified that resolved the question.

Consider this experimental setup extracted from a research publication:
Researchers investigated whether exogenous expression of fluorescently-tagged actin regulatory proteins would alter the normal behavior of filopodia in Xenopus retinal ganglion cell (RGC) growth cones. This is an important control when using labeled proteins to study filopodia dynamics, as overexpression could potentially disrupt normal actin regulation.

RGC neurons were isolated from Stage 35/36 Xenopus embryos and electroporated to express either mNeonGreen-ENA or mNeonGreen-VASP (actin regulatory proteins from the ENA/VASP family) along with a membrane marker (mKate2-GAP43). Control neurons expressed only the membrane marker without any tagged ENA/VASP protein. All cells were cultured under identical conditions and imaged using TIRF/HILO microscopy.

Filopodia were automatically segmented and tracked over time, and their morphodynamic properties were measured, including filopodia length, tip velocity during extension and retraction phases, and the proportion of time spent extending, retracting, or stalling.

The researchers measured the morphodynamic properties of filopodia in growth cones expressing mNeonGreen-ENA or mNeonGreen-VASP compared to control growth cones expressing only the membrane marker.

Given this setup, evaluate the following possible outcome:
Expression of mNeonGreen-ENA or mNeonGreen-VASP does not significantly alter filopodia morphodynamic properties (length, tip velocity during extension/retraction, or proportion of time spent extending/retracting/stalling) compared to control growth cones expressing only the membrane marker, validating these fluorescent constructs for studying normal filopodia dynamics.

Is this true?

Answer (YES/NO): NO